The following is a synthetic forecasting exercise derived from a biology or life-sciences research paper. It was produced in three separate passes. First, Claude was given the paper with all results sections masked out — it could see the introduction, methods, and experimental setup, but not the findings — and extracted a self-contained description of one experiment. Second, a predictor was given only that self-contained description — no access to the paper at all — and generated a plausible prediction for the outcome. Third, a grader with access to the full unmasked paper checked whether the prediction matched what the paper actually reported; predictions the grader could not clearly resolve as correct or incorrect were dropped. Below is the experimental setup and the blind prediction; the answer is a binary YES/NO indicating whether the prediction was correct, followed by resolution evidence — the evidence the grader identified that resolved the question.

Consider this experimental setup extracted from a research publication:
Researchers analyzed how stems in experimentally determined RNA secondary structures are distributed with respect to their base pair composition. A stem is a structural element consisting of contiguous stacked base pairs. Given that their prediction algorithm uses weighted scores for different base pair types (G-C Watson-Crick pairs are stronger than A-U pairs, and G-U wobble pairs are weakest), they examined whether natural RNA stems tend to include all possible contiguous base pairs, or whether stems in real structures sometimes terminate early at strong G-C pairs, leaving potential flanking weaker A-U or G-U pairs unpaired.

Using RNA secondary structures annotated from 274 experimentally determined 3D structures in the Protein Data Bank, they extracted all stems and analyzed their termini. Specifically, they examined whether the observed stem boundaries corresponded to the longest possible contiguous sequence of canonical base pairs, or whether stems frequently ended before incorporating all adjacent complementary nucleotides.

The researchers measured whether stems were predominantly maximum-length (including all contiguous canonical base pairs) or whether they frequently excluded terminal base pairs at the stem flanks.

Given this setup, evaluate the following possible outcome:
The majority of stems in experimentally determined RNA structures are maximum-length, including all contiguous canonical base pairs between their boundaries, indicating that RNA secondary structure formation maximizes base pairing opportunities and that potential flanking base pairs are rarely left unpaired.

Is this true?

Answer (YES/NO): YES